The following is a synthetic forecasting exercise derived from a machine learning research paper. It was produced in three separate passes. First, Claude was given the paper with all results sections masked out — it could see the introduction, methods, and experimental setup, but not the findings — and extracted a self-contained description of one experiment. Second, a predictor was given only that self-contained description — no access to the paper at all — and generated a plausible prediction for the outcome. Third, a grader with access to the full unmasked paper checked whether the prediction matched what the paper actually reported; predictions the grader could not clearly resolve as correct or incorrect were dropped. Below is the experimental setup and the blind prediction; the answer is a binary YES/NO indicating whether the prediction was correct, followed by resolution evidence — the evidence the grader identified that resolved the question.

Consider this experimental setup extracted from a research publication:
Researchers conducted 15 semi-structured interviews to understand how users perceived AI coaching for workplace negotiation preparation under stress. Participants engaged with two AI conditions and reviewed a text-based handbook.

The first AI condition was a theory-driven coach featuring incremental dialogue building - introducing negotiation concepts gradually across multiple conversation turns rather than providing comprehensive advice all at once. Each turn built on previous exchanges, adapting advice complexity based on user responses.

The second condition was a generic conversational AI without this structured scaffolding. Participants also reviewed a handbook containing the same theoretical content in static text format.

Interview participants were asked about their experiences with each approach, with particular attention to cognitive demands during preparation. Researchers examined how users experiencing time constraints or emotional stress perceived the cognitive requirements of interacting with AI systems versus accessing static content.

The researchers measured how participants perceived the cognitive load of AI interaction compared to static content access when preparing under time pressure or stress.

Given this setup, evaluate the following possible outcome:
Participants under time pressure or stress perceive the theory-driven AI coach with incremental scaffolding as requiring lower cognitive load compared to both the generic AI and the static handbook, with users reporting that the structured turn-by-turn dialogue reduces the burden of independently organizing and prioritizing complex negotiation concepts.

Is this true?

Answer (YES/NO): NO